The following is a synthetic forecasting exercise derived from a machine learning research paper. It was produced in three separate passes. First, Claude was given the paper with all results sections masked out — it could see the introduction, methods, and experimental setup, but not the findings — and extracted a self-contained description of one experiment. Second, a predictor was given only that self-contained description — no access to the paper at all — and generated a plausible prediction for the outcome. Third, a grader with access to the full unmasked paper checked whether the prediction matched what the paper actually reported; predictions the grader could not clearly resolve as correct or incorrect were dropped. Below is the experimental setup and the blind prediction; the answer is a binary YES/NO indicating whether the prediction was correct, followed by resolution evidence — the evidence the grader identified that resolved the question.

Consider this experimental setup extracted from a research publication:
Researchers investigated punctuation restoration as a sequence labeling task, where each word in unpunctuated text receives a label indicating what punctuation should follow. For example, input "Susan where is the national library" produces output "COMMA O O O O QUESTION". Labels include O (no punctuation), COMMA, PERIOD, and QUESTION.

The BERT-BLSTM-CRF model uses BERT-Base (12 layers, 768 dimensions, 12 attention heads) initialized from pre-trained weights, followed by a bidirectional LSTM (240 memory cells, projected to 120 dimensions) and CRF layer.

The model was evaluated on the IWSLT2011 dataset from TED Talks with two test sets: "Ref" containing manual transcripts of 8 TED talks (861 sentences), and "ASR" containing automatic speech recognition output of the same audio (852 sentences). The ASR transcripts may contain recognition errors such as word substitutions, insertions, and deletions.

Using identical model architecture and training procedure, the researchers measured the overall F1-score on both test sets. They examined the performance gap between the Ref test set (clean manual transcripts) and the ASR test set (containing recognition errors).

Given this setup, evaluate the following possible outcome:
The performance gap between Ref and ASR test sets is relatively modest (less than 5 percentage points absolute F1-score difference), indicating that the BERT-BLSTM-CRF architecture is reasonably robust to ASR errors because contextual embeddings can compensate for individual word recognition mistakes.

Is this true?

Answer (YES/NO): YES